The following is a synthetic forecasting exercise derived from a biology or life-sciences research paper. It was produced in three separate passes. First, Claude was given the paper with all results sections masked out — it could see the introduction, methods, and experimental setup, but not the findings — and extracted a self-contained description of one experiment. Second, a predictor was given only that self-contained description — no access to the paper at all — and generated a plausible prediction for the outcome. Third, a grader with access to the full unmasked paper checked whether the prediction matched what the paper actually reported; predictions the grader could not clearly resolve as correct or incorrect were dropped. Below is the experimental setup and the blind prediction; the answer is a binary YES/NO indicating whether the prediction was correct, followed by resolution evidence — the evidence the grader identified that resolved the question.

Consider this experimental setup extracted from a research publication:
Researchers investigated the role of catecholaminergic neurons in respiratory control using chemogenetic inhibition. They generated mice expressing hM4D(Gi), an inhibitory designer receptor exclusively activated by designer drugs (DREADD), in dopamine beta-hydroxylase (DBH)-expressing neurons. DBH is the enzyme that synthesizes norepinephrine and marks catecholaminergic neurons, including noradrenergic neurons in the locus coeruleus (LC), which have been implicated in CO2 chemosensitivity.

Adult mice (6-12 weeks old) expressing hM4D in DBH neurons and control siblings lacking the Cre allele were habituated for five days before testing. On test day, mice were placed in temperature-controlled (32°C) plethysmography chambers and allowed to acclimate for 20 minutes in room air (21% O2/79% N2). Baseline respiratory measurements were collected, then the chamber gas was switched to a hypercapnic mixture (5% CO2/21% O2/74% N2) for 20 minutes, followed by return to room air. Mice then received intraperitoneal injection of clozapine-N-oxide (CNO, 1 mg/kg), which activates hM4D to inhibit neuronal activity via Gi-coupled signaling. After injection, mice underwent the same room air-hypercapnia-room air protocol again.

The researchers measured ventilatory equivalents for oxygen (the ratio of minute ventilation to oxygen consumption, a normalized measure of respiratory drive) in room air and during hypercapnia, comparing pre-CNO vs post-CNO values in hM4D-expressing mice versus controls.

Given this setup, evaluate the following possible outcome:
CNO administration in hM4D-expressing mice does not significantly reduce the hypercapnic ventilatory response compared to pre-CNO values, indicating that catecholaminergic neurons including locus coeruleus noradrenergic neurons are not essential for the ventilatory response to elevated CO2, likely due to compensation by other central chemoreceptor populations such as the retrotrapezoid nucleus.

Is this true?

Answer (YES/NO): NO